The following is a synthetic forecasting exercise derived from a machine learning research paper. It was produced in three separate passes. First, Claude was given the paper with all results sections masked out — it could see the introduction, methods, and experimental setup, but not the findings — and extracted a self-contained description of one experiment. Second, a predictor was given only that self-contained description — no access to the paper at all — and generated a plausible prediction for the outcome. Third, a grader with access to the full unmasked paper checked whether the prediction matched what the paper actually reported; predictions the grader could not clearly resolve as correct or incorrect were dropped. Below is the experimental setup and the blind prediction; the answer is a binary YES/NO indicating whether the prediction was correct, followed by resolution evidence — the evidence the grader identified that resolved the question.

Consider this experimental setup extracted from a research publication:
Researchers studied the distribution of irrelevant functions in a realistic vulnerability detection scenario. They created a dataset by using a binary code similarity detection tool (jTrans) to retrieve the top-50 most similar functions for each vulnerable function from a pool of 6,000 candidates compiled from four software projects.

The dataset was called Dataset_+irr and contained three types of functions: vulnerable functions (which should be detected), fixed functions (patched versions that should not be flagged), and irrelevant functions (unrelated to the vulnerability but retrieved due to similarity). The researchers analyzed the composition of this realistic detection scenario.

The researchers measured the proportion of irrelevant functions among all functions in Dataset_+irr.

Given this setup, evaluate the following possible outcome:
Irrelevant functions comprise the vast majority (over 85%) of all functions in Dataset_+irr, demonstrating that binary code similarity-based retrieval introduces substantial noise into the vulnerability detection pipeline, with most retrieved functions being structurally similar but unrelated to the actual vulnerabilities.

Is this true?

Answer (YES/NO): YES